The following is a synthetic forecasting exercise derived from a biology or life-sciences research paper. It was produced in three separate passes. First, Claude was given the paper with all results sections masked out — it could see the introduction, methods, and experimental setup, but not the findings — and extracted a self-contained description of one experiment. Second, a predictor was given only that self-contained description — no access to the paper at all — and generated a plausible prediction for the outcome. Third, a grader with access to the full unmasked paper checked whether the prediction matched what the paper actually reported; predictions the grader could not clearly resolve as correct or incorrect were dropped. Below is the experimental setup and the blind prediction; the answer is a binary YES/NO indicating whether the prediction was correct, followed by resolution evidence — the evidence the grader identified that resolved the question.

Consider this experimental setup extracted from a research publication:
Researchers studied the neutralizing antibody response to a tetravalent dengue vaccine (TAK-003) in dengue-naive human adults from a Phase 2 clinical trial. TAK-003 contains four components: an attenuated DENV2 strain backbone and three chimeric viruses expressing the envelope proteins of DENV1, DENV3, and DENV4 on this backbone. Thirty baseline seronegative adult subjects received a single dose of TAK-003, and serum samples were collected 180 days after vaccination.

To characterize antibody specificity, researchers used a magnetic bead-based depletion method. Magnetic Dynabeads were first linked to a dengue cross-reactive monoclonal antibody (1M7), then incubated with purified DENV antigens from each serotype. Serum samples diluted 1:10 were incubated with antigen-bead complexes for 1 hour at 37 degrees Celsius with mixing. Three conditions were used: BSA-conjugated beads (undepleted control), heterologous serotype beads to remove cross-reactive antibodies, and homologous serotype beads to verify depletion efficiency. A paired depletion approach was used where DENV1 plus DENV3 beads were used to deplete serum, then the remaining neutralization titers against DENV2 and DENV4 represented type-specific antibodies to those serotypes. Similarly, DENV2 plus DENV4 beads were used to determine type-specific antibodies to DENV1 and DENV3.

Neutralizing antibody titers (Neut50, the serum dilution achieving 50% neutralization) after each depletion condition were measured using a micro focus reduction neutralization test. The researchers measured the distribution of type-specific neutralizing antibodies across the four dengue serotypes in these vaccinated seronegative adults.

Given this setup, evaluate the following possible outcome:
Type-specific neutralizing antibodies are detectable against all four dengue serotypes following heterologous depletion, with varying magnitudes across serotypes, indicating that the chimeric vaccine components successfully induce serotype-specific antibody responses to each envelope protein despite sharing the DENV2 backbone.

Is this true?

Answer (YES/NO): NO